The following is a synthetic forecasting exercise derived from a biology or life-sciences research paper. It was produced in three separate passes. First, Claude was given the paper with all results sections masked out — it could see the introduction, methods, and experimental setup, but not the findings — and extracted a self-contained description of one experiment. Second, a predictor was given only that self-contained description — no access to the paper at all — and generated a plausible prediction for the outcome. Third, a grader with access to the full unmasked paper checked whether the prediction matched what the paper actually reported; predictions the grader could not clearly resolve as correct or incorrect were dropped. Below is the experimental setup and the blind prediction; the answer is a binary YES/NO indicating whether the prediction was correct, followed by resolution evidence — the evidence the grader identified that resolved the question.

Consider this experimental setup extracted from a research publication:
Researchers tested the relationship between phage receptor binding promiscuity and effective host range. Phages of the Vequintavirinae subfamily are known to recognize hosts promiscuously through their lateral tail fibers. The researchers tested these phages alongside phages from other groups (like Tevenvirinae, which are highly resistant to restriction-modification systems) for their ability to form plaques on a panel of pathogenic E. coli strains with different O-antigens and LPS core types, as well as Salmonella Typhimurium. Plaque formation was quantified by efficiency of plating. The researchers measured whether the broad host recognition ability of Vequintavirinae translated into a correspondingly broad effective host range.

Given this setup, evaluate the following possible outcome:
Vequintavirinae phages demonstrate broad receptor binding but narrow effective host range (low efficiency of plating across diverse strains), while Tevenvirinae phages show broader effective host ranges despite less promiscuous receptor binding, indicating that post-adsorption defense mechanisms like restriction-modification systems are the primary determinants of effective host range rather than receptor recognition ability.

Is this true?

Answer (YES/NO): NO